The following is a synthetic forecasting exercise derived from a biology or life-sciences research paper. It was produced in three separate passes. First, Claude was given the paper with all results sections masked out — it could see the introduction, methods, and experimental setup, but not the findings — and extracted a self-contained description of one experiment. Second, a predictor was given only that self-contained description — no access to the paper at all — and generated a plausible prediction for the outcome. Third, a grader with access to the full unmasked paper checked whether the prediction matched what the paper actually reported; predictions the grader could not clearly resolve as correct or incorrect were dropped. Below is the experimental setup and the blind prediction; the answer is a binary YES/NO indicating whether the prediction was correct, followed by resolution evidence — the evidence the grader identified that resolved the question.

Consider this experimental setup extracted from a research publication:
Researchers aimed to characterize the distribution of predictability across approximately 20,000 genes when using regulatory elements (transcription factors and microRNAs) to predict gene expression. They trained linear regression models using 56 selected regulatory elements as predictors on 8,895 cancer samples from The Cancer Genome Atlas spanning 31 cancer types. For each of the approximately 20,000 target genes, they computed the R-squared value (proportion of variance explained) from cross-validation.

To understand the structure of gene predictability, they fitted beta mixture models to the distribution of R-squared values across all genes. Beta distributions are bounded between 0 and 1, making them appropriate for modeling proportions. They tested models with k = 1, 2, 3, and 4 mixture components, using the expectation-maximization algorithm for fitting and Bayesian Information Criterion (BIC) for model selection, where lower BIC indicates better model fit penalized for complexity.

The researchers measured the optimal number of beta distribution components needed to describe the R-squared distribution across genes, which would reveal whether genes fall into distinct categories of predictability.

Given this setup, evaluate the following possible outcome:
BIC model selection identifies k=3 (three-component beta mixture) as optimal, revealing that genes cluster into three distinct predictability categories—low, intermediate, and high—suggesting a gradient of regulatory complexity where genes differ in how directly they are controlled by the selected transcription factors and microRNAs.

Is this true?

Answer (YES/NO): NO